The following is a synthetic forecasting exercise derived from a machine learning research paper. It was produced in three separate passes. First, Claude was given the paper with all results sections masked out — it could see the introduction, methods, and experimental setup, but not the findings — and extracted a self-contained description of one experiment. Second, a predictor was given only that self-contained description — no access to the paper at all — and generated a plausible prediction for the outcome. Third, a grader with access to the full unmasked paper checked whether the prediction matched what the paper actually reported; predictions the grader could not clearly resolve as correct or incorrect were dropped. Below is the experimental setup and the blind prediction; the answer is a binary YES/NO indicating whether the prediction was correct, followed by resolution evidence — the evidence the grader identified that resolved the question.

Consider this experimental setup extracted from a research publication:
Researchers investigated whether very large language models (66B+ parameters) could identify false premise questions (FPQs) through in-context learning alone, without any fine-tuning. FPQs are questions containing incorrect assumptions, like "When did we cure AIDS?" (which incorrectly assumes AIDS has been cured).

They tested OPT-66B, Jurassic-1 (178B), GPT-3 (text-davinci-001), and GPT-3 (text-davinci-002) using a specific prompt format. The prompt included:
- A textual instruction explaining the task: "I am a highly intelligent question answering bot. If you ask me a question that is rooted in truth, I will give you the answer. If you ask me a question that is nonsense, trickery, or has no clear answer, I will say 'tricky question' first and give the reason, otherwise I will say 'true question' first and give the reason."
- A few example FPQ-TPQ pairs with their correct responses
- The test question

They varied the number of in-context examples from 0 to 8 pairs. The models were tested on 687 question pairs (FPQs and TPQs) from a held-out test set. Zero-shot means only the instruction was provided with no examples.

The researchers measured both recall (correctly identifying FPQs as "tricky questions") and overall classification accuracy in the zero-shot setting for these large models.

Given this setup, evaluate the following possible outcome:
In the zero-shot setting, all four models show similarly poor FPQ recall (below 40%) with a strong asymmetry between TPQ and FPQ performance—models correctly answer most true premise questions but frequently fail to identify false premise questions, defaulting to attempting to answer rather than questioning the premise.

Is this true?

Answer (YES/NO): NO